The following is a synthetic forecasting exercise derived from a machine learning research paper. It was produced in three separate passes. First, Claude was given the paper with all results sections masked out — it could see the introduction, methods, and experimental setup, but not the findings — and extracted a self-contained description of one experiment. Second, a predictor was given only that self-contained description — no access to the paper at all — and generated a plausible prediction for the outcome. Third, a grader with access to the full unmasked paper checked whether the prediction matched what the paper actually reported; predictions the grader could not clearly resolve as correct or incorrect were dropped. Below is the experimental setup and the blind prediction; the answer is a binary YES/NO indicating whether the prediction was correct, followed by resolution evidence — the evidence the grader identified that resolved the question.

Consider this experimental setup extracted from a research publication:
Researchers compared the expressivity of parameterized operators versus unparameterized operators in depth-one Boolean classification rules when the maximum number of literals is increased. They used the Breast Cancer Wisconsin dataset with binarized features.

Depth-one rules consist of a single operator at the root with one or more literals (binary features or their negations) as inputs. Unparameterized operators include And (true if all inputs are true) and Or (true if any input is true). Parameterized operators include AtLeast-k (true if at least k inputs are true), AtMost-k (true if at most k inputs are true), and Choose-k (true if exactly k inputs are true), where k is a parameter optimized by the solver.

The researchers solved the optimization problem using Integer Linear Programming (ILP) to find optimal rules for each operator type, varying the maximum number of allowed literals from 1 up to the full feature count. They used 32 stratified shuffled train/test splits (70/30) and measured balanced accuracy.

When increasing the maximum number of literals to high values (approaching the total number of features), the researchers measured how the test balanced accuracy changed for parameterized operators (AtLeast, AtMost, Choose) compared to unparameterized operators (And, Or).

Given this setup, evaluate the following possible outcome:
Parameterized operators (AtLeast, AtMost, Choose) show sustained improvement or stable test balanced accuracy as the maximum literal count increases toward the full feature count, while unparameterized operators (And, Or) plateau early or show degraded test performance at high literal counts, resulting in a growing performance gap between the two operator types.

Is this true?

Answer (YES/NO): YES